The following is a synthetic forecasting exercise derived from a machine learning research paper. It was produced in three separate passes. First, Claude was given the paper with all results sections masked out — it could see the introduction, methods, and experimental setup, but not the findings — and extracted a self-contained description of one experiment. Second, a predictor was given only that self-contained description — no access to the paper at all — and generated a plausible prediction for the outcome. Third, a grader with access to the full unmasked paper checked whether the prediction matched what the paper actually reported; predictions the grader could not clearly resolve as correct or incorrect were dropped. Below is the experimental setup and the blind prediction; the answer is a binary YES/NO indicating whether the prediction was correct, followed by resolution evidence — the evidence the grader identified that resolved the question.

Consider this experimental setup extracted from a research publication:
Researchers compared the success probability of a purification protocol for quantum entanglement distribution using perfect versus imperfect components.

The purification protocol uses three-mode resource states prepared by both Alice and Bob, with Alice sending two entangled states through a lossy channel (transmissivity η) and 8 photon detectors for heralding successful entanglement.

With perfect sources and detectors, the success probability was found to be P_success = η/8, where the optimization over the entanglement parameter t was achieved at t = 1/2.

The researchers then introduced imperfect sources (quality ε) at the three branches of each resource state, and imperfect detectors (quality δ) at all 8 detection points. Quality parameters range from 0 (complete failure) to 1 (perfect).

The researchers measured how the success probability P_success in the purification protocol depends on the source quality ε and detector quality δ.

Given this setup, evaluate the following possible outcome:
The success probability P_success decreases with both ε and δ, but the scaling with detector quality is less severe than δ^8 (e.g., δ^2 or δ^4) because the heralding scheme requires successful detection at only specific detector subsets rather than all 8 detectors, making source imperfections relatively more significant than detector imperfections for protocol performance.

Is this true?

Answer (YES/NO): NO